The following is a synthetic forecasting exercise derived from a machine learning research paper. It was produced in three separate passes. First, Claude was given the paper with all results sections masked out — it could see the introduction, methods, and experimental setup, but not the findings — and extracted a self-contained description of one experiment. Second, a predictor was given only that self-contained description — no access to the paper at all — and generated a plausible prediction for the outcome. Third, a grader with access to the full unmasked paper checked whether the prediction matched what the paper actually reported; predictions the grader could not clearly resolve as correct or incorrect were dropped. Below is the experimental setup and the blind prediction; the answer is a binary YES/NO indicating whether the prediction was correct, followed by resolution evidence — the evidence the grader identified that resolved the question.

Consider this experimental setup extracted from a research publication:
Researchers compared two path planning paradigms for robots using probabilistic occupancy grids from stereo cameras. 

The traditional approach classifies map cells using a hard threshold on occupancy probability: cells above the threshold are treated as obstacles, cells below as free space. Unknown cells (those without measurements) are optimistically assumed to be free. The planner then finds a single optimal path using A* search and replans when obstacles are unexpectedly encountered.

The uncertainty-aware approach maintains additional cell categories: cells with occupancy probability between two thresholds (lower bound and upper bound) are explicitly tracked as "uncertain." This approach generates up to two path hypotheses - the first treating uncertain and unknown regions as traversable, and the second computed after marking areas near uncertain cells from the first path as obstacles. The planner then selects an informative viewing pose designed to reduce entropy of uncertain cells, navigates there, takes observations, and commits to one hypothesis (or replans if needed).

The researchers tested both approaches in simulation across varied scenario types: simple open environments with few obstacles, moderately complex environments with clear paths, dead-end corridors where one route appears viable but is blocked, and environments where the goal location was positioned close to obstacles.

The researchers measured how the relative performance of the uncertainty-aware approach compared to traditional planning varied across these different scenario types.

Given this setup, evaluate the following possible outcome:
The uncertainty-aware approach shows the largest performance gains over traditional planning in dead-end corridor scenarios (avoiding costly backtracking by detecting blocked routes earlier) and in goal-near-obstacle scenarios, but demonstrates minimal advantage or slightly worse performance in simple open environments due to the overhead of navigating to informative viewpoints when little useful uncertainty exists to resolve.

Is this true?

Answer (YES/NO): NO